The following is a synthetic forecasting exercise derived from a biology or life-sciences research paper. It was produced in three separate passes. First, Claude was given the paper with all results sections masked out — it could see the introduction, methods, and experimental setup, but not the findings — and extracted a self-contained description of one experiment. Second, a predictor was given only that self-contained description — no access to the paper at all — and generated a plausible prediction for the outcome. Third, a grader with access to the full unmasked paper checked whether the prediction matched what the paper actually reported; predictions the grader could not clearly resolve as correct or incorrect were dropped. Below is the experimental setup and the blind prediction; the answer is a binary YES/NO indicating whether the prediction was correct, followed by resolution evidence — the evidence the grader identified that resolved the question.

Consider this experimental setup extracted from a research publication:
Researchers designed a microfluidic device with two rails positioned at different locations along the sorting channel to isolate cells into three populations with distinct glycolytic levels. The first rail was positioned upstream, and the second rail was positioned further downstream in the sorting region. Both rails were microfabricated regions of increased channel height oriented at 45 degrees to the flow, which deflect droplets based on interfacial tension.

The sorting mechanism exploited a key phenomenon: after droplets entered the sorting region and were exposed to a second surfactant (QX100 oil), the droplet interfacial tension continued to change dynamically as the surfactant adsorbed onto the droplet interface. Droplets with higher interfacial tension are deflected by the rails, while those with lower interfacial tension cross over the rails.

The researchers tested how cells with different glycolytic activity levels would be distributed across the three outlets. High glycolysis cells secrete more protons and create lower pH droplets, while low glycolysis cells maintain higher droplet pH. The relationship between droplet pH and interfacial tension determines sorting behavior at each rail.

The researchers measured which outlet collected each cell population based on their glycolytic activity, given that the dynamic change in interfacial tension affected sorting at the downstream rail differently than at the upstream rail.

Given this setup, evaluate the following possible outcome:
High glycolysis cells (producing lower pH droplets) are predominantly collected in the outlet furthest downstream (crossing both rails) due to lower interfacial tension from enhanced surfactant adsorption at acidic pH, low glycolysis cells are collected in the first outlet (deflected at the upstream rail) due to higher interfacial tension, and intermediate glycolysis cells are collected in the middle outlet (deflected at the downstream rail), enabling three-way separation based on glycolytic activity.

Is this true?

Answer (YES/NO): NO